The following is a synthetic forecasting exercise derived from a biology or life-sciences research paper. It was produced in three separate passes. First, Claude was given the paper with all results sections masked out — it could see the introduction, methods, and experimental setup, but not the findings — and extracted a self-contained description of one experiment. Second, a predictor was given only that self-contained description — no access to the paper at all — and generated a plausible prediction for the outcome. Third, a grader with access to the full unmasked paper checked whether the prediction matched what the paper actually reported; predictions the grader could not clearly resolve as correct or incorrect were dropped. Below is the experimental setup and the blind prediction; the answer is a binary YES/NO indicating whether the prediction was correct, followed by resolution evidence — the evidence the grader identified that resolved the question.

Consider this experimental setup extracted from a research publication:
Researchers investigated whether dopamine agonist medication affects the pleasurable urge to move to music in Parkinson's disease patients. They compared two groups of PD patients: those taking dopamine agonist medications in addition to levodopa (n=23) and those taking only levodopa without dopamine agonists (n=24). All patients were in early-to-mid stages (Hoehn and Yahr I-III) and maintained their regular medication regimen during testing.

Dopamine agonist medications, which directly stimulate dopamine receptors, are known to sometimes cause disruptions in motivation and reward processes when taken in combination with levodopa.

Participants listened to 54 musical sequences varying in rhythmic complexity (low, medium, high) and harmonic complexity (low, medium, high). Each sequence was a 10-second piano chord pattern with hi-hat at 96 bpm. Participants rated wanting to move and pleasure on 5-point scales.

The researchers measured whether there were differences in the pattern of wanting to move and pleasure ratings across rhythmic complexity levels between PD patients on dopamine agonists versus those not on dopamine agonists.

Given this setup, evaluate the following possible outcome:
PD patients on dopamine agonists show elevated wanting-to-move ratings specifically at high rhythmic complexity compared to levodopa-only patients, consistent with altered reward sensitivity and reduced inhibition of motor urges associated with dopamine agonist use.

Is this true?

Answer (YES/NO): NO